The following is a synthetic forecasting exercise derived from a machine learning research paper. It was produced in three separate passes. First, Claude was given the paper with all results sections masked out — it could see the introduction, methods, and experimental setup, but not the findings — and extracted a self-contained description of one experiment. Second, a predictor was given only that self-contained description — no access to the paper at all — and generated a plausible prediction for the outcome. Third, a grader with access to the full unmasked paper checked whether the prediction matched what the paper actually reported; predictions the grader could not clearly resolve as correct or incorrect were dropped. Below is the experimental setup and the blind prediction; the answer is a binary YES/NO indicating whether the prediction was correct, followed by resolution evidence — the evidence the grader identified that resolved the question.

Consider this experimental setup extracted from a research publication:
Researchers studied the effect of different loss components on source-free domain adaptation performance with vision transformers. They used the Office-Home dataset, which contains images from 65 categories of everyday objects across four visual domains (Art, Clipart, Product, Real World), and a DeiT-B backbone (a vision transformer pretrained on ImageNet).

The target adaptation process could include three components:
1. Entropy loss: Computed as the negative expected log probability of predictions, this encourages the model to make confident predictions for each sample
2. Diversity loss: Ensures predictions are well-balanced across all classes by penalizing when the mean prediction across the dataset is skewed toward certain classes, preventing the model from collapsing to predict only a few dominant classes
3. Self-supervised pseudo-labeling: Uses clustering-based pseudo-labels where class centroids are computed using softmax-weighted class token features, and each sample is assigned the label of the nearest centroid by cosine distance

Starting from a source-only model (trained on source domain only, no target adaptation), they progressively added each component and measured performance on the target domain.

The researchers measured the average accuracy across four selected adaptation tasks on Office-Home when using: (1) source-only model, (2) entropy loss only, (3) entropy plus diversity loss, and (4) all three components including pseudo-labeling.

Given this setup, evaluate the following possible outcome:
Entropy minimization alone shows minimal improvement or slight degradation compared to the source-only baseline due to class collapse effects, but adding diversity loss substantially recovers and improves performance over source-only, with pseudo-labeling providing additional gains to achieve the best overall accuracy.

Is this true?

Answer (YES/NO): YES